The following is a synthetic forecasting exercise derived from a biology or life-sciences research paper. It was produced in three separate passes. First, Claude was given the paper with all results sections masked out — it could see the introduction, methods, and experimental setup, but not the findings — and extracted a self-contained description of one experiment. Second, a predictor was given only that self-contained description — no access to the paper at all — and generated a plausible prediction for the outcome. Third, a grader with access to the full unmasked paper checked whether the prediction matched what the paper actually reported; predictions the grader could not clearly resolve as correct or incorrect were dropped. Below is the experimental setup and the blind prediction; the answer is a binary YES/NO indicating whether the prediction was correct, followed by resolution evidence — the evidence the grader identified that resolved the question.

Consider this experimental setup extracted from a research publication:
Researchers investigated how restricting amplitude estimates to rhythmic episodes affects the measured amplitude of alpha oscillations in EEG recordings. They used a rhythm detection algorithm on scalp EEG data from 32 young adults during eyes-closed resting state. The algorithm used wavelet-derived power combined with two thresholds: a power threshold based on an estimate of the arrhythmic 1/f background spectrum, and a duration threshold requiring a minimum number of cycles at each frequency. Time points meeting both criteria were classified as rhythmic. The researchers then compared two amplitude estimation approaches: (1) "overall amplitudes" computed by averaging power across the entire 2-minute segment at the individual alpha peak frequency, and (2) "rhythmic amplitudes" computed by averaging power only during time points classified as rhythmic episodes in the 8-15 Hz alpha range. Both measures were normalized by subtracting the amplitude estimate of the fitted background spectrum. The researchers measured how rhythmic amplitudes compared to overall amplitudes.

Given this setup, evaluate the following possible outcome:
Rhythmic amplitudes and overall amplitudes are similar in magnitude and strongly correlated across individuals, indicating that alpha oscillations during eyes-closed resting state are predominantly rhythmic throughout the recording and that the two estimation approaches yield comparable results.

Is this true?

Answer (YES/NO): NO